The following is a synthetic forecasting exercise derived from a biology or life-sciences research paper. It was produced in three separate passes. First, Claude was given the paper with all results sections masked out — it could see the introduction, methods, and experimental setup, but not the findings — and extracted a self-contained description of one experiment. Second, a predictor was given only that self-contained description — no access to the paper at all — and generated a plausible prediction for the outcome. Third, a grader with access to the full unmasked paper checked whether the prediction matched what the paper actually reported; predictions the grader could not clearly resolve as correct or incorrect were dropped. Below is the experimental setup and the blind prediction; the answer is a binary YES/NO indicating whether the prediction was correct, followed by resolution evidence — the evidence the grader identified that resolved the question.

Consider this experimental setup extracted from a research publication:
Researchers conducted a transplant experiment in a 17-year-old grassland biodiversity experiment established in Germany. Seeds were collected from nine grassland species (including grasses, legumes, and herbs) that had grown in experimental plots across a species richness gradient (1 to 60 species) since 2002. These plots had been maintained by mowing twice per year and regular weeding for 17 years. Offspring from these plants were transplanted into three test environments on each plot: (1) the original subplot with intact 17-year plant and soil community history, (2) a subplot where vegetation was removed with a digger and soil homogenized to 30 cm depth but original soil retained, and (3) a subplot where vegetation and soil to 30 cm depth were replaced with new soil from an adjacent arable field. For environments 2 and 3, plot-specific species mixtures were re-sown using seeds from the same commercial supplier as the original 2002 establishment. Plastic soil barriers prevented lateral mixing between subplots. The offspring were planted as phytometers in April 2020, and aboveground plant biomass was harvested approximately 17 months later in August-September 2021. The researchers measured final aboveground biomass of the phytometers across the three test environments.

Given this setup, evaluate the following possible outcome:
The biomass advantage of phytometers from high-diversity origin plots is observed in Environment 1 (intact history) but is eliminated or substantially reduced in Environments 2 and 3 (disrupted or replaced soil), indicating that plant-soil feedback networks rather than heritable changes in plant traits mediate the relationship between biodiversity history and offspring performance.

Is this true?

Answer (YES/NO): NO